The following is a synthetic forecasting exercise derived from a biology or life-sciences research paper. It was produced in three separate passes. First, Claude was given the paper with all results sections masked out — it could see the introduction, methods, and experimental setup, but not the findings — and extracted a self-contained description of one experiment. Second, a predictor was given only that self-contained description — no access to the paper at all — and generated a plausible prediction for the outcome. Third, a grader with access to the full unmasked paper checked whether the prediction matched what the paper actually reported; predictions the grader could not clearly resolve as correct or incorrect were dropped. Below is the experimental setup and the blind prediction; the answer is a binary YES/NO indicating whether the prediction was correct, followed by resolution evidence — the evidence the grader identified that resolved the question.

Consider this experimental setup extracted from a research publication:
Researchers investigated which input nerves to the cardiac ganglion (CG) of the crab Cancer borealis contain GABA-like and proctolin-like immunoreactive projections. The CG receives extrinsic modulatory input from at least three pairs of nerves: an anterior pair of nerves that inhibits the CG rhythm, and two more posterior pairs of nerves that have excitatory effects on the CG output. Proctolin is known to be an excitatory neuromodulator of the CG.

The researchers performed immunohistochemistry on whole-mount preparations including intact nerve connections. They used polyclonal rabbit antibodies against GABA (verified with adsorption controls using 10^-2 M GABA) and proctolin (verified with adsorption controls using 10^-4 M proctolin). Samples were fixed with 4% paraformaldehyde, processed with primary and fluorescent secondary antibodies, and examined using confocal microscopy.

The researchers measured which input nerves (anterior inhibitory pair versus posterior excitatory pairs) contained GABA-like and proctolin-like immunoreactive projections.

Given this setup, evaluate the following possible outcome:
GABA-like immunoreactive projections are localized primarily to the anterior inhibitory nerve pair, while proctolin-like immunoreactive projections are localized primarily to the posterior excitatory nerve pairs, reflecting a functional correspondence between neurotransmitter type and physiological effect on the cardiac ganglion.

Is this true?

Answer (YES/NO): YES